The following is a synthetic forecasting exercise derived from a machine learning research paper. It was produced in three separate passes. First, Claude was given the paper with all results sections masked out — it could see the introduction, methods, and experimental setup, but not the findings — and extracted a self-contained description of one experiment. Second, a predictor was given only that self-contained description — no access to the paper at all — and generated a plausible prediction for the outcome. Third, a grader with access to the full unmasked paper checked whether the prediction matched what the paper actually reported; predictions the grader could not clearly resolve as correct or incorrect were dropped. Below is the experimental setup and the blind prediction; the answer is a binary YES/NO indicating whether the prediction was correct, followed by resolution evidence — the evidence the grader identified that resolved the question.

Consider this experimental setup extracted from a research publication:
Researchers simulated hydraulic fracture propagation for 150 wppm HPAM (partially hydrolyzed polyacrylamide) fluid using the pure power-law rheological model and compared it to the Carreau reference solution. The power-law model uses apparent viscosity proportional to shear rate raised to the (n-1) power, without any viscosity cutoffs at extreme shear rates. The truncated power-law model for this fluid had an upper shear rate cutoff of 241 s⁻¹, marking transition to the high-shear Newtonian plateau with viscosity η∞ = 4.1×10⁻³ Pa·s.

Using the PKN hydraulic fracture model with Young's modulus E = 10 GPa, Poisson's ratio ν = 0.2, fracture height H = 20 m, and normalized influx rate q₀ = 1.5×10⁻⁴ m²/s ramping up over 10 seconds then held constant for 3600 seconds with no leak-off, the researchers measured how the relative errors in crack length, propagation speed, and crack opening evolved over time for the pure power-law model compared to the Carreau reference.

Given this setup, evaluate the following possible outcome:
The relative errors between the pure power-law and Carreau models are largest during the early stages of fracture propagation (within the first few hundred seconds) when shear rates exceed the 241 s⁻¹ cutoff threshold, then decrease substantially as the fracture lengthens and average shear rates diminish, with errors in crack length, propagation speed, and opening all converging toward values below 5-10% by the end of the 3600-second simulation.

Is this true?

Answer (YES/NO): NO